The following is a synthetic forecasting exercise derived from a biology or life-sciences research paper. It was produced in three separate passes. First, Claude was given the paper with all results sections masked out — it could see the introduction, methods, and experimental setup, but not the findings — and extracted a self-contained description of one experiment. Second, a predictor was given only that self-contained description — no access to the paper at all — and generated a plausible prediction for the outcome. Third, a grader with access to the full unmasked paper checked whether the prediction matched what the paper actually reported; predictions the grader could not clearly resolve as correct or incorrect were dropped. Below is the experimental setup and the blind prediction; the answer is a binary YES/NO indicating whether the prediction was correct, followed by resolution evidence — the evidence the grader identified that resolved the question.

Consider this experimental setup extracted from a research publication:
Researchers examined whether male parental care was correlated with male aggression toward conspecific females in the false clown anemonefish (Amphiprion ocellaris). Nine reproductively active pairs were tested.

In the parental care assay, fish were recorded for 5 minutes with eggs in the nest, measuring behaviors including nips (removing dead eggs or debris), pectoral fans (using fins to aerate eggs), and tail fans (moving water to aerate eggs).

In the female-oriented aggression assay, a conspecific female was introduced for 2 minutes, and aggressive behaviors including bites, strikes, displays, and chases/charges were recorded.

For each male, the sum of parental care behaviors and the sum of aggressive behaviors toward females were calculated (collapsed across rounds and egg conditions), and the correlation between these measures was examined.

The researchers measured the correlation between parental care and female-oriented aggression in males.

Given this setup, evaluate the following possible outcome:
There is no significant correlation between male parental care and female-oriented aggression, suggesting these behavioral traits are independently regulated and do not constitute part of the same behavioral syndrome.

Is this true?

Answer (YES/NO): NO